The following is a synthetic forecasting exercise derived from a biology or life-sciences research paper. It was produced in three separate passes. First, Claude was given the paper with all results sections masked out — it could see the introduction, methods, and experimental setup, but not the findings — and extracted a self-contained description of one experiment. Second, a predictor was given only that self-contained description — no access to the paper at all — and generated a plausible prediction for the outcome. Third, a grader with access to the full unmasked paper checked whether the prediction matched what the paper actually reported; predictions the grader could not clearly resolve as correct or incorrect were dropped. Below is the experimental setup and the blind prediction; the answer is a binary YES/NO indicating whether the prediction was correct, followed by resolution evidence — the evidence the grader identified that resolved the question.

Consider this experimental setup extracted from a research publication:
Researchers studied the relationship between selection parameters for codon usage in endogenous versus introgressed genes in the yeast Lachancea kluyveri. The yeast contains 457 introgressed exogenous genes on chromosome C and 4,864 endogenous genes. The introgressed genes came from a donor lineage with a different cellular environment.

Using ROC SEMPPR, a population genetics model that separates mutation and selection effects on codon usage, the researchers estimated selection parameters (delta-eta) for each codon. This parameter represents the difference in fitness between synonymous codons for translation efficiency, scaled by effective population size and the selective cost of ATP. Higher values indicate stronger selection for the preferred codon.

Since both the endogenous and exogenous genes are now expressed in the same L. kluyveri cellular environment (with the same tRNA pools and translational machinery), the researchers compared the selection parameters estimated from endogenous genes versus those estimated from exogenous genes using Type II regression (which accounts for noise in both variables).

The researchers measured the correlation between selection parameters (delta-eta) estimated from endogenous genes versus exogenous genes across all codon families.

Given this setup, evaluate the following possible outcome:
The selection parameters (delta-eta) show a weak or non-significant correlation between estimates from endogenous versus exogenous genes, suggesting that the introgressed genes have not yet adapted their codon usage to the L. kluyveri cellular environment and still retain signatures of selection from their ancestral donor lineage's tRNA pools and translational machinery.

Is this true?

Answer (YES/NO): NO